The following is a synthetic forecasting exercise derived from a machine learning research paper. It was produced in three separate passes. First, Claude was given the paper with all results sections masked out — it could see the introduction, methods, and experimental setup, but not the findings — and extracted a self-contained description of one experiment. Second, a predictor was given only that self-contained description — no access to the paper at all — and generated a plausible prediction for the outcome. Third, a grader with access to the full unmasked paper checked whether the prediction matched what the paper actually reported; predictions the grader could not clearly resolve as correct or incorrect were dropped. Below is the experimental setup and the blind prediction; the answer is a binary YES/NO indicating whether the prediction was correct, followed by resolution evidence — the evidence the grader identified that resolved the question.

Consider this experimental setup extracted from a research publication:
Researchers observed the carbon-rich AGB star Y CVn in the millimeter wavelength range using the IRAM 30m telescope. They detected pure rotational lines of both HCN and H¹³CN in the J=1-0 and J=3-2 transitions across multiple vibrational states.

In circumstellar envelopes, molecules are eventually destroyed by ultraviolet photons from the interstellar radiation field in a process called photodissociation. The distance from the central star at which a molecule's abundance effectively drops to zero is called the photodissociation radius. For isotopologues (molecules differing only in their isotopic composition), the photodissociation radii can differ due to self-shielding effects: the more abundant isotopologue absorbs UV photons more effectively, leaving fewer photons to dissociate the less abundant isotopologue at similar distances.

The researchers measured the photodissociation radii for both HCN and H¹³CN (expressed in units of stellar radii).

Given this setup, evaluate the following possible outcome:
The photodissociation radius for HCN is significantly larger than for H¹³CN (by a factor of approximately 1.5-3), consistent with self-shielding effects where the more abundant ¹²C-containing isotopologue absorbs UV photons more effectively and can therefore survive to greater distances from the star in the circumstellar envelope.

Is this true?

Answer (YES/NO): NO